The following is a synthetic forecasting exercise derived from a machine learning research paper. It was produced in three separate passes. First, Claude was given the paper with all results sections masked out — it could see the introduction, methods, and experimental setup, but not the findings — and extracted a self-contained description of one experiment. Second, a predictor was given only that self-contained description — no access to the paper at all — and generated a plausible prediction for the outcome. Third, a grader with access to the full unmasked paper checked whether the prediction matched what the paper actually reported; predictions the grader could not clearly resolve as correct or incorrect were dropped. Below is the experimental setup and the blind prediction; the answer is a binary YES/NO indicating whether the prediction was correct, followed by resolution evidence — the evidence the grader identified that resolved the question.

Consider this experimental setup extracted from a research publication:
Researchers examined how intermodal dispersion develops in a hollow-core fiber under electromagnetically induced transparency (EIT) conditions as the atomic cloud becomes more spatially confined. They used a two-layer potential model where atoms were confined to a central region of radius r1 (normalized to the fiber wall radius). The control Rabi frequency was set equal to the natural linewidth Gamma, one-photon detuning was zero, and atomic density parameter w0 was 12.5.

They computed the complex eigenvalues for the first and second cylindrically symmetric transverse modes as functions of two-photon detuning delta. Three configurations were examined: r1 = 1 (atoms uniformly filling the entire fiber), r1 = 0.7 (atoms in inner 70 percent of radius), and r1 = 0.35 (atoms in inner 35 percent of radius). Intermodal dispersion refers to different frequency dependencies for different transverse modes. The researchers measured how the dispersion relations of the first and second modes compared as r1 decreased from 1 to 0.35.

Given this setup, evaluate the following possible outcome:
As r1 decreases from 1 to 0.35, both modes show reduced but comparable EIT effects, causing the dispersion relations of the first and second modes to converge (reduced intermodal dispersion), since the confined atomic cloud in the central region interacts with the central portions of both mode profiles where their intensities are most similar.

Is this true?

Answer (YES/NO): NO